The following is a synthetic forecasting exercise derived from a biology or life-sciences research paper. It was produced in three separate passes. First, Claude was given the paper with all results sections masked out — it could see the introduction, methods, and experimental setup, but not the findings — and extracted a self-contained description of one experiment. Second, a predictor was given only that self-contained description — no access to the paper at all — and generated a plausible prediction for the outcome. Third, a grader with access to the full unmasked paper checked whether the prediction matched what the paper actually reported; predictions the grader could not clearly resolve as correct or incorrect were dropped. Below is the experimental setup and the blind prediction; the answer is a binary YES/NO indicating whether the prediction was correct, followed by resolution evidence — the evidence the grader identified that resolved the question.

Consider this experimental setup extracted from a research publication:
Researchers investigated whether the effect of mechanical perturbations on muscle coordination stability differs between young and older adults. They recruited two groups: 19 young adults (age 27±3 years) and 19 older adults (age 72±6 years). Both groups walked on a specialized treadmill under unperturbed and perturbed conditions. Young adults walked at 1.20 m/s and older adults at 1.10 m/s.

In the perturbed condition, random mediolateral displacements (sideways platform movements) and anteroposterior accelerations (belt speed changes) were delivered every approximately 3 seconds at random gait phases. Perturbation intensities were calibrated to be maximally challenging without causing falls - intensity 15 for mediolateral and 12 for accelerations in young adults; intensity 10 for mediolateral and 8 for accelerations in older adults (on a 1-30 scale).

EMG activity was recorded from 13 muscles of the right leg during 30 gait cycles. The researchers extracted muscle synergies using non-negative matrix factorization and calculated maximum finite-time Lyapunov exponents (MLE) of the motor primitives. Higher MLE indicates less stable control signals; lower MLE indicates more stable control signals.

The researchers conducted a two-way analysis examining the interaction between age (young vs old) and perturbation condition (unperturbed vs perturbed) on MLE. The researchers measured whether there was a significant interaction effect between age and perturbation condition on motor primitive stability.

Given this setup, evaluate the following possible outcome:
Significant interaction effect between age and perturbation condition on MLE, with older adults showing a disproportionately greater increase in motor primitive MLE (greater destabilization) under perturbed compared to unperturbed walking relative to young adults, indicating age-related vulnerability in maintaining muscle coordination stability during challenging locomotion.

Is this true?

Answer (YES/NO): NO